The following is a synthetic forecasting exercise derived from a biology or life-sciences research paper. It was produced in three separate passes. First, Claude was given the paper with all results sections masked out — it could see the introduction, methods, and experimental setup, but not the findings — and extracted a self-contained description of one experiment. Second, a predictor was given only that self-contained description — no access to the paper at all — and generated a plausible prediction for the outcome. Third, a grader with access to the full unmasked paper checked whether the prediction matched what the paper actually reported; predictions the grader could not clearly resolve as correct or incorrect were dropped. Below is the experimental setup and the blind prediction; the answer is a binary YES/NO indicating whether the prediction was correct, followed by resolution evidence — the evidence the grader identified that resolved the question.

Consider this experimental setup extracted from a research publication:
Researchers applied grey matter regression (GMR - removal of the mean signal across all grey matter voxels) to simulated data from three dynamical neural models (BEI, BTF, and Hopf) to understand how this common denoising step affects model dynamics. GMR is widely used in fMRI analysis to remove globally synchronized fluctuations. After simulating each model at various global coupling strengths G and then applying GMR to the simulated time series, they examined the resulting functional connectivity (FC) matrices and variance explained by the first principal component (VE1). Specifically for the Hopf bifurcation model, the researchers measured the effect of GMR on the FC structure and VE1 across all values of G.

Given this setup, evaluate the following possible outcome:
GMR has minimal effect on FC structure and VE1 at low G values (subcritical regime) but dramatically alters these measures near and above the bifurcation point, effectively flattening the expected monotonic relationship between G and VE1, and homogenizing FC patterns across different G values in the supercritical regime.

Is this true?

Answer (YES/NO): NO